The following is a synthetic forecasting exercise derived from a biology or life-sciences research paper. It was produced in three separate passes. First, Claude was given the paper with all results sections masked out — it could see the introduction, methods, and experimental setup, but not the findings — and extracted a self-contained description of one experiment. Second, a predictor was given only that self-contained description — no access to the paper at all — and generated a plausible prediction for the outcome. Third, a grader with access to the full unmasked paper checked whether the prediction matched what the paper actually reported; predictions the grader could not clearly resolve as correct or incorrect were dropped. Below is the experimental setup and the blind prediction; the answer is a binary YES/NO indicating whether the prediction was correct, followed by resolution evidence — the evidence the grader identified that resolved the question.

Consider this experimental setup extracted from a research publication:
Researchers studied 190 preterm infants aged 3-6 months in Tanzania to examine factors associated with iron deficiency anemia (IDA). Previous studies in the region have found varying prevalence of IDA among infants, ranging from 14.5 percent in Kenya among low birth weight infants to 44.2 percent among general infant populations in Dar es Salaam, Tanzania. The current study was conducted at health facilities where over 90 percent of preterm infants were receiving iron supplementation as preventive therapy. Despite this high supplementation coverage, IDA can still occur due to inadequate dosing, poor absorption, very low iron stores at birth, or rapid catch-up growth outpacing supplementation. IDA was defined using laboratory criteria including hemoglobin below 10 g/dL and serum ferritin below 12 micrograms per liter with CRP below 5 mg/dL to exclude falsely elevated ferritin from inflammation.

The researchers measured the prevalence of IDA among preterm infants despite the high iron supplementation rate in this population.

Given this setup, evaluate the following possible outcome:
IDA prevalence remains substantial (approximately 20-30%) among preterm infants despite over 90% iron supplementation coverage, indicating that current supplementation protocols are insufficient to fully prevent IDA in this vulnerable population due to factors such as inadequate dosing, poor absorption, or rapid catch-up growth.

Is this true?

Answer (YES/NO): NO